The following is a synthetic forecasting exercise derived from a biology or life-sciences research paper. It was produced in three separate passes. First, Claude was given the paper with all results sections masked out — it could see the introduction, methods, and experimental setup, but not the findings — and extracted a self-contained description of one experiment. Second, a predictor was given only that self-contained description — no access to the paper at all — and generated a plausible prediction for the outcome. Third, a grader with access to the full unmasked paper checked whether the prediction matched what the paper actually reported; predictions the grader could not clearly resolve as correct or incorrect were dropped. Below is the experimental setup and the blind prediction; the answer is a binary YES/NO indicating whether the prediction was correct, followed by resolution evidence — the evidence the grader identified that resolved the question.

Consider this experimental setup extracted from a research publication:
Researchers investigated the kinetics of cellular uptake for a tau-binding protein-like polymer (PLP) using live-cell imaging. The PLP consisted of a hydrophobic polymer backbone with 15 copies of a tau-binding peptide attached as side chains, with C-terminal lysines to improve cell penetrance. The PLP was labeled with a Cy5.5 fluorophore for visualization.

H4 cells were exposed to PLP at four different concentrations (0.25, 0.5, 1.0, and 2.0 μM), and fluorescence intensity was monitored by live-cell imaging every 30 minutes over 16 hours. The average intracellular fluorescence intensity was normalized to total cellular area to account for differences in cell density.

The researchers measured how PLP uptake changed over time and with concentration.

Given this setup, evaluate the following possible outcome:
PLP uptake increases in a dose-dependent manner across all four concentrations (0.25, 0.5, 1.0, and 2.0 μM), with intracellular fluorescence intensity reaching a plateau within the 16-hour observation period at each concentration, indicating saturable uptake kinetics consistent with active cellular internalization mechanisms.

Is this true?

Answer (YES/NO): NO